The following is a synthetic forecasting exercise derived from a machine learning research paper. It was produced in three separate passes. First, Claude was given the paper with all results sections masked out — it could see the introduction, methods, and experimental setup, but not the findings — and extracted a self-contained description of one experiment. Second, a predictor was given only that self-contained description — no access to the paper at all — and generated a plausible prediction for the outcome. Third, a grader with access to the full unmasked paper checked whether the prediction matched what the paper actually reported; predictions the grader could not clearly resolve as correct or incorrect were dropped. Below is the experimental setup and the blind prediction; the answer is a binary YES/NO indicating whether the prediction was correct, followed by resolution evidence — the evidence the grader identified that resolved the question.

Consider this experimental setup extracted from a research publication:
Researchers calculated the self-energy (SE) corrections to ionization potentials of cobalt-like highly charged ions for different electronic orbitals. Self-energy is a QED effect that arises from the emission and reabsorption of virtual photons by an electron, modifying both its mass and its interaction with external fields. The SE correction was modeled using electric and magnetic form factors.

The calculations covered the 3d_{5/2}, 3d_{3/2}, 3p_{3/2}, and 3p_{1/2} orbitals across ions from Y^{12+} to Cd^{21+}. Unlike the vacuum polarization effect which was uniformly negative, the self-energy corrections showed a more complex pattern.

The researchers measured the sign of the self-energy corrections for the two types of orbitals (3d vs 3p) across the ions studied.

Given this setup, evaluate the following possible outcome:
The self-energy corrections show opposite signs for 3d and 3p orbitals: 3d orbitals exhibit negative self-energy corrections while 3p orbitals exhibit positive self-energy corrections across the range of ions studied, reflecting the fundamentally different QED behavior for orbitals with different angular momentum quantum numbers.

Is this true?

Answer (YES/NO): NO